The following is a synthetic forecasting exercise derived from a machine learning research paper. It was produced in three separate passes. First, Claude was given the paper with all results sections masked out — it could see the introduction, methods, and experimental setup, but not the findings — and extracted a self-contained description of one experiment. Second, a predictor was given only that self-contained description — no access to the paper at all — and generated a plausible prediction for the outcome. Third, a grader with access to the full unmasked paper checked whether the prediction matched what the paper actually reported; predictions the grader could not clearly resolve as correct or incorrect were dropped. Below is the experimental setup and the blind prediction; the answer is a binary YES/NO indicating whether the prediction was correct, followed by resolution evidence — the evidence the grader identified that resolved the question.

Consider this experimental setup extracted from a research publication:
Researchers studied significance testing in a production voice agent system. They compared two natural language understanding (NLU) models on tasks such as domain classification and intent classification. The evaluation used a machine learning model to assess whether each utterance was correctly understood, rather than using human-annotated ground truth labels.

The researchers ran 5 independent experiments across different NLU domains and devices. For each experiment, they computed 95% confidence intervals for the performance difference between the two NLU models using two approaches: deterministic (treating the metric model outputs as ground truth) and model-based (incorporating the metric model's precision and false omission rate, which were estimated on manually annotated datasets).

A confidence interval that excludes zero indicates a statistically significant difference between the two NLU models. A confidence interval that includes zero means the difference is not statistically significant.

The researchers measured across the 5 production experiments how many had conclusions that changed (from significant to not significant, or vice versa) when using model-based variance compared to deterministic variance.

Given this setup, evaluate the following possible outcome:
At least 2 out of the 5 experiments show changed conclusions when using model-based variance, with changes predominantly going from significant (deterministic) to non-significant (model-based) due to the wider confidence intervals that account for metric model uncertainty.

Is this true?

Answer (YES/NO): YES